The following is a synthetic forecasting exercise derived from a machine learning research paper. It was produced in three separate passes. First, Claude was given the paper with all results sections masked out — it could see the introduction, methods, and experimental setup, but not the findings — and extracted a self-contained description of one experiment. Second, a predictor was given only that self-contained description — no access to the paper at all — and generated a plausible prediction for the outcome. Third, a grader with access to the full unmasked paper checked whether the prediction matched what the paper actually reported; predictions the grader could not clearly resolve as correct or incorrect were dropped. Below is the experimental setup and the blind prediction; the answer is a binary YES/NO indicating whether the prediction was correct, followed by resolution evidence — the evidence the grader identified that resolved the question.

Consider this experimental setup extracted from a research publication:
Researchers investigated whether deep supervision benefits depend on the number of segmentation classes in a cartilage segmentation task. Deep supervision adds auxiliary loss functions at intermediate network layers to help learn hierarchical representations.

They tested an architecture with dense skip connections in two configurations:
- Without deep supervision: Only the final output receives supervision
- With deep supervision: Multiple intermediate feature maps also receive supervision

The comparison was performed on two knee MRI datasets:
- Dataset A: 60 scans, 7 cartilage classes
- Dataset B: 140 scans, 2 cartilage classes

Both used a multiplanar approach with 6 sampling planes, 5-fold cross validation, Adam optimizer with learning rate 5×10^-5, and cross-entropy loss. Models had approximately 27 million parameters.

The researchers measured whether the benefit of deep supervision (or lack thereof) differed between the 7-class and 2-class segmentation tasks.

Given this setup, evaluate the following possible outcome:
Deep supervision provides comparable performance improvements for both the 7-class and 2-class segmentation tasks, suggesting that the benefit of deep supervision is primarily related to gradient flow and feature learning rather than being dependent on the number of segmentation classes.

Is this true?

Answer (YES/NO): NO